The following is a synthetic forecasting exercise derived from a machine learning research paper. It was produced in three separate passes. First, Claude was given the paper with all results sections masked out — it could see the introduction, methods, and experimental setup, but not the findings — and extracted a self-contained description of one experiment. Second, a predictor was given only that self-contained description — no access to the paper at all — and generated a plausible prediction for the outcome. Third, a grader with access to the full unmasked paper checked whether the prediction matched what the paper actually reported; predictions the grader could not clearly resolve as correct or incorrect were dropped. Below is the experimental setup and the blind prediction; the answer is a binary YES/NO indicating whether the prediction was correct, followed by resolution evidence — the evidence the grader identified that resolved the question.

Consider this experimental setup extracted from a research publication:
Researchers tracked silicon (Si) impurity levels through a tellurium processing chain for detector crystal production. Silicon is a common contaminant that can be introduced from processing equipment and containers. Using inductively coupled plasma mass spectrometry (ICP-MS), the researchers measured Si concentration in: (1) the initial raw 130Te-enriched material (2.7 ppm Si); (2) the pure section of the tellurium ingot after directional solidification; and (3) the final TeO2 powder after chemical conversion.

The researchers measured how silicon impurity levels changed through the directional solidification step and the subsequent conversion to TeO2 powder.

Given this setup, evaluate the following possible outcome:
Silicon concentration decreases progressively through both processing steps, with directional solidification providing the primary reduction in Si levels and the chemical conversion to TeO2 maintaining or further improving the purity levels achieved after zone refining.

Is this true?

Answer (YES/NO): NO